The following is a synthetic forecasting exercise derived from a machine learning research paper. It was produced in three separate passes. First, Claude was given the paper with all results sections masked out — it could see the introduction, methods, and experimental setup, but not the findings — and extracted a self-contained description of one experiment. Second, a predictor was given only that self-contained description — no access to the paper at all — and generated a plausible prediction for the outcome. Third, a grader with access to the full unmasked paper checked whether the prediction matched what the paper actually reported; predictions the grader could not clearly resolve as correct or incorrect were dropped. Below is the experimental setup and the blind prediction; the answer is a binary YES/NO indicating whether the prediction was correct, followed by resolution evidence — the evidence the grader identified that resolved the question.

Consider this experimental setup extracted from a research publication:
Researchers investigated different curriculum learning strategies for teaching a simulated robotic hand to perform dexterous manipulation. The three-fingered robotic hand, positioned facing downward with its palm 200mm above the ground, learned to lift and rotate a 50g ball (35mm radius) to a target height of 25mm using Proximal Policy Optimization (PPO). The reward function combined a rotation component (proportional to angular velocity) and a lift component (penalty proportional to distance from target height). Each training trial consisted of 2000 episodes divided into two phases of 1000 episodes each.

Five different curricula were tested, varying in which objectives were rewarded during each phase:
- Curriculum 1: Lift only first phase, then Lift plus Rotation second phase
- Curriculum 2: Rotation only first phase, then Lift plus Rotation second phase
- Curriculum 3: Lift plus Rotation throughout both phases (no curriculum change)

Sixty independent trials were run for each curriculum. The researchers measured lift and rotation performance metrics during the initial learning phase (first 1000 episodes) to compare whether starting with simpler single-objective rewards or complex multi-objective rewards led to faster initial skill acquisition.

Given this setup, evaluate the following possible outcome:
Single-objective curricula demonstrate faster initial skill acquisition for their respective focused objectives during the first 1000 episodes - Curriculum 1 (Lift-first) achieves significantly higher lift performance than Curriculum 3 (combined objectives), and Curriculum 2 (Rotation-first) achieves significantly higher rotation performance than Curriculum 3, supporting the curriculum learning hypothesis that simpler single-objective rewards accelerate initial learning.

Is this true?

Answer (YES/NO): NO